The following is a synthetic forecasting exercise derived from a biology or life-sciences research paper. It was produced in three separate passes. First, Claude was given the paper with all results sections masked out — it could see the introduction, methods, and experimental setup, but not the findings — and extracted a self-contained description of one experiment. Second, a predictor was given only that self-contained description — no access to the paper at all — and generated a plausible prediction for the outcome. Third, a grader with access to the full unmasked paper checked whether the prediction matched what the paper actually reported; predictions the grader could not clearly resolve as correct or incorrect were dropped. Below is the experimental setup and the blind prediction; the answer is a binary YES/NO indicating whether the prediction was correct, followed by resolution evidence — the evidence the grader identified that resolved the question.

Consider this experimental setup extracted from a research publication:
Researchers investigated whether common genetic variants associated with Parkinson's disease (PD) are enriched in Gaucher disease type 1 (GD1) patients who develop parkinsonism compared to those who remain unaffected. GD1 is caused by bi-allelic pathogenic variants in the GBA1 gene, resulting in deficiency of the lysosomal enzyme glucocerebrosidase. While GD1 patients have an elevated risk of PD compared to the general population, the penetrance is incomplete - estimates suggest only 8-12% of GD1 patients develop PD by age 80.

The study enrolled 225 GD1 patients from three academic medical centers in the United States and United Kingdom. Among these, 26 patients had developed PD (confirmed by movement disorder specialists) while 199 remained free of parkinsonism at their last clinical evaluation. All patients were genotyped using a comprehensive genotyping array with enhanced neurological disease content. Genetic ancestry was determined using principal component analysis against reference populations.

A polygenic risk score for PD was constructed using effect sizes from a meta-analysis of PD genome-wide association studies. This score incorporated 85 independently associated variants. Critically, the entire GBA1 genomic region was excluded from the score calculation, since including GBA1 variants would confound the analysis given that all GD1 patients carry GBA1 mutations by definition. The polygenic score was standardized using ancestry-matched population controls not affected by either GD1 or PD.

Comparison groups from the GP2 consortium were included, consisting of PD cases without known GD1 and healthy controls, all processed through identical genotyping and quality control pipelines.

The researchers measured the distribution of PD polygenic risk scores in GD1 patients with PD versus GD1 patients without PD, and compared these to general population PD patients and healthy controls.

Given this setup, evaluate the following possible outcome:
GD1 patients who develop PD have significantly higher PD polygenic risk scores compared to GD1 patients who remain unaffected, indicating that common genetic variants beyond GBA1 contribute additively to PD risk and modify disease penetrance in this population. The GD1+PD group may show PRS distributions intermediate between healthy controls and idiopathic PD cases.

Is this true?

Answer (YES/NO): NO